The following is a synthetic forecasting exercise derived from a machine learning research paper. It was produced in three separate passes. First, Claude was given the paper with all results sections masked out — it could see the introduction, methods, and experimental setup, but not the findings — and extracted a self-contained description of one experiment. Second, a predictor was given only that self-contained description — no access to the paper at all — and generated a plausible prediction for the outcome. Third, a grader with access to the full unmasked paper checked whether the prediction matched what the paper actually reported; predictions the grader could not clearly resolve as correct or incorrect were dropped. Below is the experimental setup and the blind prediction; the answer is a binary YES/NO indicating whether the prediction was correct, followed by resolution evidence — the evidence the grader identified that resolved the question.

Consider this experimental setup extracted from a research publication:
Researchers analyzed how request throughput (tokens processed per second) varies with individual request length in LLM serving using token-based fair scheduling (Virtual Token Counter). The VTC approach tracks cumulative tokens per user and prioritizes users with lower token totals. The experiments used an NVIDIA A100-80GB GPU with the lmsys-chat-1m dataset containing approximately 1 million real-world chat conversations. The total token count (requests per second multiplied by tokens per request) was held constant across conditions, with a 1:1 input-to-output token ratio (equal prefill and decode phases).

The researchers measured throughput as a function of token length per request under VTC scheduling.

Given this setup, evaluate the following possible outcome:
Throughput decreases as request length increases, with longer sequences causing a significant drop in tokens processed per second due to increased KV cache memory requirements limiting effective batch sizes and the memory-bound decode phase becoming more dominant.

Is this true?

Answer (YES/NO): NO